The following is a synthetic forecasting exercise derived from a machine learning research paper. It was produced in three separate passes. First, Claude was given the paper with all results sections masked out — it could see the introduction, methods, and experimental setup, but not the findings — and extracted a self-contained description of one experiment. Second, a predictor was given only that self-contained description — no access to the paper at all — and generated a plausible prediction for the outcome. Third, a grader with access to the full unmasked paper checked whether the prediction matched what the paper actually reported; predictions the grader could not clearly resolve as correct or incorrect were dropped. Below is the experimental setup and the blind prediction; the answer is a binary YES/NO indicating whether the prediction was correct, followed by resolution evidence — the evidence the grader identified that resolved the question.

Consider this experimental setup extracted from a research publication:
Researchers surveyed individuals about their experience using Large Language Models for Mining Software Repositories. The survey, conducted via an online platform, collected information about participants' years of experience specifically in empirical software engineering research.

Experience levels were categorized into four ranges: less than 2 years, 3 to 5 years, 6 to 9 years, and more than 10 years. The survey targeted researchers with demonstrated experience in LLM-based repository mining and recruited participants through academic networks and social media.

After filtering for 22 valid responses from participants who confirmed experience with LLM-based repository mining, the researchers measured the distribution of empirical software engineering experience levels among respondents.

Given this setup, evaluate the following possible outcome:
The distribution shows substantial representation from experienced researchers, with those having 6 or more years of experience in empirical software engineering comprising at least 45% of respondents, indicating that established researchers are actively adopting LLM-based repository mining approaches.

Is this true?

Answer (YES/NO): NO